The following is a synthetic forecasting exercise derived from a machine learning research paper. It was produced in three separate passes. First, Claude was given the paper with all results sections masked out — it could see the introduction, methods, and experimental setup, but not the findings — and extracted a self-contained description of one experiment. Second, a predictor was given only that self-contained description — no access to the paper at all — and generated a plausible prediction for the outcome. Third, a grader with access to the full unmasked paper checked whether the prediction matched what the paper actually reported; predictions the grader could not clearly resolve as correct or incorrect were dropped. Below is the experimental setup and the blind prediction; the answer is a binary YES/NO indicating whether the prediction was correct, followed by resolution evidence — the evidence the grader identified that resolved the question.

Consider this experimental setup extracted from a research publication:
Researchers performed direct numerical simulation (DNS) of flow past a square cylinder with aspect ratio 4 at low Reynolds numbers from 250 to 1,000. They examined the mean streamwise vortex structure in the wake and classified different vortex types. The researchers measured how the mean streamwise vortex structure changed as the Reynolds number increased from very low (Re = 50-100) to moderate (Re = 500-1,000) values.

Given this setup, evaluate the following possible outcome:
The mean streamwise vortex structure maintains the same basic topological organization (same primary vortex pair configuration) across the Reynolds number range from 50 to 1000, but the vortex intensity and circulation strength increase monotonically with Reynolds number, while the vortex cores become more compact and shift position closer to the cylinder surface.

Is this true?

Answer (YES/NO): NO